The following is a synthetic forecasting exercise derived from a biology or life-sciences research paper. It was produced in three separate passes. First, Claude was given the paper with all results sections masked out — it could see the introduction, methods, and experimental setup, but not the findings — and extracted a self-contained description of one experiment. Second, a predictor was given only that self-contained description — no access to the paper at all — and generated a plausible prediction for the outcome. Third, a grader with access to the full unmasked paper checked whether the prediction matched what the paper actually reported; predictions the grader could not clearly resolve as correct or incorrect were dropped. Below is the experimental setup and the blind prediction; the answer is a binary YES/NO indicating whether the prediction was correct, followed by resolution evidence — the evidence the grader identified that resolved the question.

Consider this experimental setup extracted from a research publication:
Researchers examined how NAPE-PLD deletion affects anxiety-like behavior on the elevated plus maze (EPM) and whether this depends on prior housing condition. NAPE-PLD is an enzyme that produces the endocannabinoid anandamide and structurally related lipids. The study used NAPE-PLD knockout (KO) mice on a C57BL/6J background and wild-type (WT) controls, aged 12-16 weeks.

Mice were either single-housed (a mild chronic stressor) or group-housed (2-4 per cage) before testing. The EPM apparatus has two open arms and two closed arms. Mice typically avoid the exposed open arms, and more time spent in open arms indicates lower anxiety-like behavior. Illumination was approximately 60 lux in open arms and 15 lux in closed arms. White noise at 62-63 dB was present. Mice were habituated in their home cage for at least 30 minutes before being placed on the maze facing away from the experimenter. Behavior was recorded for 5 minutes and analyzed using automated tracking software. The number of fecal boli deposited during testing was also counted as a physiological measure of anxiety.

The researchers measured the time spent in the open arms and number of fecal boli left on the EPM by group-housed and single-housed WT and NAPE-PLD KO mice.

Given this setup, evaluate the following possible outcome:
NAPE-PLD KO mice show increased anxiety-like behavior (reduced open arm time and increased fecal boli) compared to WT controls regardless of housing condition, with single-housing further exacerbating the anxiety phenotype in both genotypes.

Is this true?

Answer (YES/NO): NO